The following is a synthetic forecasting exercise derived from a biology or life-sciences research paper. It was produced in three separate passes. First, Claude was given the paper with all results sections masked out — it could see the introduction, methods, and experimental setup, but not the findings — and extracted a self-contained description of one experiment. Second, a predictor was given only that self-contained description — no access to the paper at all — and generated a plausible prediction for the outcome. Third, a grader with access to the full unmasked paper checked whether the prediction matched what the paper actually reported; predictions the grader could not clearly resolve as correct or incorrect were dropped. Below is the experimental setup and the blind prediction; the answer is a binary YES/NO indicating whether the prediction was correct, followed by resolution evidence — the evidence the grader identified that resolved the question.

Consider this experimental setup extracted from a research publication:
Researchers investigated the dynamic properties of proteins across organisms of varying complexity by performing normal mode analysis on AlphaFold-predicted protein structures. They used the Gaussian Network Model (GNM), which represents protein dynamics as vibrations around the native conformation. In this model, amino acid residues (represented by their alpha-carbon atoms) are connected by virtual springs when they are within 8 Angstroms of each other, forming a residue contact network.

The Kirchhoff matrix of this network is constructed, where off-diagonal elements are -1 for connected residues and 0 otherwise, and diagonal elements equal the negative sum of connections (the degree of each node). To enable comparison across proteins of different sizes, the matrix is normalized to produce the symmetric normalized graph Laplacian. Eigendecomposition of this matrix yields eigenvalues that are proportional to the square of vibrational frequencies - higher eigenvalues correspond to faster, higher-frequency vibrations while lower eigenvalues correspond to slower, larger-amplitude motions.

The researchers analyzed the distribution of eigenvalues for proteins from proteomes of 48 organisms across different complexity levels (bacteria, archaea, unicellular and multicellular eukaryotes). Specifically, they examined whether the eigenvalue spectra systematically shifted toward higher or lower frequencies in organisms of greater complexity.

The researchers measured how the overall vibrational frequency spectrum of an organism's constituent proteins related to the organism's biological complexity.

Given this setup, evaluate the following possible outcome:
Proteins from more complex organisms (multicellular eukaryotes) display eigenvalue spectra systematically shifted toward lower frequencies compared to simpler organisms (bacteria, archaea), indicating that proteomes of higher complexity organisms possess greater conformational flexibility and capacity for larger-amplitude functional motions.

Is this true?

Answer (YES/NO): YES